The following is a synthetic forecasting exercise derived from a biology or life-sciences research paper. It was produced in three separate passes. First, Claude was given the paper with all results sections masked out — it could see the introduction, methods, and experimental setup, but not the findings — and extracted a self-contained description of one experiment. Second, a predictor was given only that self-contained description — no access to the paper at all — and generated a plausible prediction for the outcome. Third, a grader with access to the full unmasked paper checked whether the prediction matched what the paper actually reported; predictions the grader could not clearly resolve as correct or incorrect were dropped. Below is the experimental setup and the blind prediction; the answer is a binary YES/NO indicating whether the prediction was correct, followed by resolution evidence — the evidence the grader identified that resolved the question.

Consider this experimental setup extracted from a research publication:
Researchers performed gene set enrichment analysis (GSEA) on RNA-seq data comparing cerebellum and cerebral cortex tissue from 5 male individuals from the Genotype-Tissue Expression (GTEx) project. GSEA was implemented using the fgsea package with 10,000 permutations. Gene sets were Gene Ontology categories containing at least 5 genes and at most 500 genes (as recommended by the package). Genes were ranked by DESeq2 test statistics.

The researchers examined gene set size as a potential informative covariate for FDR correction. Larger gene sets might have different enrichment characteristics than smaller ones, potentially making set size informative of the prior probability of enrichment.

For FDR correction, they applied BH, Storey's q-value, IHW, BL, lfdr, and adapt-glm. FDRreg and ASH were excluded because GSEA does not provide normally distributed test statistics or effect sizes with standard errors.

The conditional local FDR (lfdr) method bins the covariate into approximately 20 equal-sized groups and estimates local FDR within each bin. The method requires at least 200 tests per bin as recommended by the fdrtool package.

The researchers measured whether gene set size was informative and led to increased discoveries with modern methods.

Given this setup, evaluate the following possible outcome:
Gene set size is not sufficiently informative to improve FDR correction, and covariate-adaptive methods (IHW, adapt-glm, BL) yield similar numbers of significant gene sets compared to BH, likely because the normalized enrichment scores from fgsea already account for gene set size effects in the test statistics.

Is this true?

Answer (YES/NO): NO